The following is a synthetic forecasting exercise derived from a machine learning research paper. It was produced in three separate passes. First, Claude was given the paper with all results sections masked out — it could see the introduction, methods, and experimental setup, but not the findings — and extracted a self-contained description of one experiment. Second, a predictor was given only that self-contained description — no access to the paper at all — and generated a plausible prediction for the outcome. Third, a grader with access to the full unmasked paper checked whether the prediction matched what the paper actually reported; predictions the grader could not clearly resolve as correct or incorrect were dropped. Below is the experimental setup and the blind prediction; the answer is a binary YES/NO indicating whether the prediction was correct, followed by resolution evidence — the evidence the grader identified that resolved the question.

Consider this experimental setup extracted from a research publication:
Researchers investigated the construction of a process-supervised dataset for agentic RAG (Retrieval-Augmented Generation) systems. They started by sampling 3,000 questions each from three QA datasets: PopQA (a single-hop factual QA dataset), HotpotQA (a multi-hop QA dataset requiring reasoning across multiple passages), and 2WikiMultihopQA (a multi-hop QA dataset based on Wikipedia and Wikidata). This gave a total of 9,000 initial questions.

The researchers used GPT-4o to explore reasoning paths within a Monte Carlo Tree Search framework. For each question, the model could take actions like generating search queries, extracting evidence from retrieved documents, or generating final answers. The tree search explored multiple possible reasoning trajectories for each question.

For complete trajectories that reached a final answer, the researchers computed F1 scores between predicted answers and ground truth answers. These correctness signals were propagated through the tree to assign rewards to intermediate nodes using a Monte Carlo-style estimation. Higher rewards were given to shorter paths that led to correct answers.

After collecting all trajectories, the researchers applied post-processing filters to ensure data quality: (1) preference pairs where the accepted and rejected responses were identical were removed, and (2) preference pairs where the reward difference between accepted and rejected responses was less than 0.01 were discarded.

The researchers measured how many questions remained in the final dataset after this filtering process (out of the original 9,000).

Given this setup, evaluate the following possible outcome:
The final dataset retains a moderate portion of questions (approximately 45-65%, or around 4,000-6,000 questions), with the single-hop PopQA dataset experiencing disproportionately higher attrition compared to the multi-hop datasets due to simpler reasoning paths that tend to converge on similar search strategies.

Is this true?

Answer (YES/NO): YES